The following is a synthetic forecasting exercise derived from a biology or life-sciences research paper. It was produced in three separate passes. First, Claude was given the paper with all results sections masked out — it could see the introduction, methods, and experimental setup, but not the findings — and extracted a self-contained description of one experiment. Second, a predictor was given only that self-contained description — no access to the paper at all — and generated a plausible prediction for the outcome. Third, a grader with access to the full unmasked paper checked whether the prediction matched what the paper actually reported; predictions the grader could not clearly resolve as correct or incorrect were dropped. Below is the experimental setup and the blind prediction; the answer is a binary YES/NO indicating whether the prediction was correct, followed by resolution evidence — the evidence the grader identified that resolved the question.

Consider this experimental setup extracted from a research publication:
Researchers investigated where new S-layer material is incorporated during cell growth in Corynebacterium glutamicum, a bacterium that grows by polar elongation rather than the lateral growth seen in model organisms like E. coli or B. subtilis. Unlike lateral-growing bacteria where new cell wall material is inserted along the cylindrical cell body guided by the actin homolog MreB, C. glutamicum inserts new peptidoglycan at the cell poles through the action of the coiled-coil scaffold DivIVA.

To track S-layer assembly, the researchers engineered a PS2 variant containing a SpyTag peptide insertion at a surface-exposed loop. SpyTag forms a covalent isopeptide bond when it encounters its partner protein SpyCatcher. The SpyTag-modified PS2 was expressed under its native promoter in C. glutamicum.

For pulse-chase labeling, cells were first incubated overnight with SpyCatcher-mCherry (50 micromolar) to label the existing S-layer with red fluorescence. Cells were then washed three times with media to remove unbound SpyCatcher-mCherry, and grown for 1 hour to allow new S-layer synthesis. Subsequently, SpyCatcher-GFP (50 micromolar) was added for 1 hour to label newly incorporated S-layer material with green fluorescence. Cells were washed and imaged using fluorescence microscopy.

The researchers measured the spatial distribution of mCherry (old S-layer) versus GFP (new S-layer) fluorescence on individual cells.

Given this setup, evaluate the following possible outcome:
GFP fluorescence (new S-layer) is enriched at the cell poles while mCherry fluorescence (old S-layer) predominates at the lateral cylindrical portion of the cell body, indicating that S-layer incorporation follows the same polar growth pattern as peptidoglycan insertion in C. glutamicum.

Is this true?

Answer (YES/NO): YES